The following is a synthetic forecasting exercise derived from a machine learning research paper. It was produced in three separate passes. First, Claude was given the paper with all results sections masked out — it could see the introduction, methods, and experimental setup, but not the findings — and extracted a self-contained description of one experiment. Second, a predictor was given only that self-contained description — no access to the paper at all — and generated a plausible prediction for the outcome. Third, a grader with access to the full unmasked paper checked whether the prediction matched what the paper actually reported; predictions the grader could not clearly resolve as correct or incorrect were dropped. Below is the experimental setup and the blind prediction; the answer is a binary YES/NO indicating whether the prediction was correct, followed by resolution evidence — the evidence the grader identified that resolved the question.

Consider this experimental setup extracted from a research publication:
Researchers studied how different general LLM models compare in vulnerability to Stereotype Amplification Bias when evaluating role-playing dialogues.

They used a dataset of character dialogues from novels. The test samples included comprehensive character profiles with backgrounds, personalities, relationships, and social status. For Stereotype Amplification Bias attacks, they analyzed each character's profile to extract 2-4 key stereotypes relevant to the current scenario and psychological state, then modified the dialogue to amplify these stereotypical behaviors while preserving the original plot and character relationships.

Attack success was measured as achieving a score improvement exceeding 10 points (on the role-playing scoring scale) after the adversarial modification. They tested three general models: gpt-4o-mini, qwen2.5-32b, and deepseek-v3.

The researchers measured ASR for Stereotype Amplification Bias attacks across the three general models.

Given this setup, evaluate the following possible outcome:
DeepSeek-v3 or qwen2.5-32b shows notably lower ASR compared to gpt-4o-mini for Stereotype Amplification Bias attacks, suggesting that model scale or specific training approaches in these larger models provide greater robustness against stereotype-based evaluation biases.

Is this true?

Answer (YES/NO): NO